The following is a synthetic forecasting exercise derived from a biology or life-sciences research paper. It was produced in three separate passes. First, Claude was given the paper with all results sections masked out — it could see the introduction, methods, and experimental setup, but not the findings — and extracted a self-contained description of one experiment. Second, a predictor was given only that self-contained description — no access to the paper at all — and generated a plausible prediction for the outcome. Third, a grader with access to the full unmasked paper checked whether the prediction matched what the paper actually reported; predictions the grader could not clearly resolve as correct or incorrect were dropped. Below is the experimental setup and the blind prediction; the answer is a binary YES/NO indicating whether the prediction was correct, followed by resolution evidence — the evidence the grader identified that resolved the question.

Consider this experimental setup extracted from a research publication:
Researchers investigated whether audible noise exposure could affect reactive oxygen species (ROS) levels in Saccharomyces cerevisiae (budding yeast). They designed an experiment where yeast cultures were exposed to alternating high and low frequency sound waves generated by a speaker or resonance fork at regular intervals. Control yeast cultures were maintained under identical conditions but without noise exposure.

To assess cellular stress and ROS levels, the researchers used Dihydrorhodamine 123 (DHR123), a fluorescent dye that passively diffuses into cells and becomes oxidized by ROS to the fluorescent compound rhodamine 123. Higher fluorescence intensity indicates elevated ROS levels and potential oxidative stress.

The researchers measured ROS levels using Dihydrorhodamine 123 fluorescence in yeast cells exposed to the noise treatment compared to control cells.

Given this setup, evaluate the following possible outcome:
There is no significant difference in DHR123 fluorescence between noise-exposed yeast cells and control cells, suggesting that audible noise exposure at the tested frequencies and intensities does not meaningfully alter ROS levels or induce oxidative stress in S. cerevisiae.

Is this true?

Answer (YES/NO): NO